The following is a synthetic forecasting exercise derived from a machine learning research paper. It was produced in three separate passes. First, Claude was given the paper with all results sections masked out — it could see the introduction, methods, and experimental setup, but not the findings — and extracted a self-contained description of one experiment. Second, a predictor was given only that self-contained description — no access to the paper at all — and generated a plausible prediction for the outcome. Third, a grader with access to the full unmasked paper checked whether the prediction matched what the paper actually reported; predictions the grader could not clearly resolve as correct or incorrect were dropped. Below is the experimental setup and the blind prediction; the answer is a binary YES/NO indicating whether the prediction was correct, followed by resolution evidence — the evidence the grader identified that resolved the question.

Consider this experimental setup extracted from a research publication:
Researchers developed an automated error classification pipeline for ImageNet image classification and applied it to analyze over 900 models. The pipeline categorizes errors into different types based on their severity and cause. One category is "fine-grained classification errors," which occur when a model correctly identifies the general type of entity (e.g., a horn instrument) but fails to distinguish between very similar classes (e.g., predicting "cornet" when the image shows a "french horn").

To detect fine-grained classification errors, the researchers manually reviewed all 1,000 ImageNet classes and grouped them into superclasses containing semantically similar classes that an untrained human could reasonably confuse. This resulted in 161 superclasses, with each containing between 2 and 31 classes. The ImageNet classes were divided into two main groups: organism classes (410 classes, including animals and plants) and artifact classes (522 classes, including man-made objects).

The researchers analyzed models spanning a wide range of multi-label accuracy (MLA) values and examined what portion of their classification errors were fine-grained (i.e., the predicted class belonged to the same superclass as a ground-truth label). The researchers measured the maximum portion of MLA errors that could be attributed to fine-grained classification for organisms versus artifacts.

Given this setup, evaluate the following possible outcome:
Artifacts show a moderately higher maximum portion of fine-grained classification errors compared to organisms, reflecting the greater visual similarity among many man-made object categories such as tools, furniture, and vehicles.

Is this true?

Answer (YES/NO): NO